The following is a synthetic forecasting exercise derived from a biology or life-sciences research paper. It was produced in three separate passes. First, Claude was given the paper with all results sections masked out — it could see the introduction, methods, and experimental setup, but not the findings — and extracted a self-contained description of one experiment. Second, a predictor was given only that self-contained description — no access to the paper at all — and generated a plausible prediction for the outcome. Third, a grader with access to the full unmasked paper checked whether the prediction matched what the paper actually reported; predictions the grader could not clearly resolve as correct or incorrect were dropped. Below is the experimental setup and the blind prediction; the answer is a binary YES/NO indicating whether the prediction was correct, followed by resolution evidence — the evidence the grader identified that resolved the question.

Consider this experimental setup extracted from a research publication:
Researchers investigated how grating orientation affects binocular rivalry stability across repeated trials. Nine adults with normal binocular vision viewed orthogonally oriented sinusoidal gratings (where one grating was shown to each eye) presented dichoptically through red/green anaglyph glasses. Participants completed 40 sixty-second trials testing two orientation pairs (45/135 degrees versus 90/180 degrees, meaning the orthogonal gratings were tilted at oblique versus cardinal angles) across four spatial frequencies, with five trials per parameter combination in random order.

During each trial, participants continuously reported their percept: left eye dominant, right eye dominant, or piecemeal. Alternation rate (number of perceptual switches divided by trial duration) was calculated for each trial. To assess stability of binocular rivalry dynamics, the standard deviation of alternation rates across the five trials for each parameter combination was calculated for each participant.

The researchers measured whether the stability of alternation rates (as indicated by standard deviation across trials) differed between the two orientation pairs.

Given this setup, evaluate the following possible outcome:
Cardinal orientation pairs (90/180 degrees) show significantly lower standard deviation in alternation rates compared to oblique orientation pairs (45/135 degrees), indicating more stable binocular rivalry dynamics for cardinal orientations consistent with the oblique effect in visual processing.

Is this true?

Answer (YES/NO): NO